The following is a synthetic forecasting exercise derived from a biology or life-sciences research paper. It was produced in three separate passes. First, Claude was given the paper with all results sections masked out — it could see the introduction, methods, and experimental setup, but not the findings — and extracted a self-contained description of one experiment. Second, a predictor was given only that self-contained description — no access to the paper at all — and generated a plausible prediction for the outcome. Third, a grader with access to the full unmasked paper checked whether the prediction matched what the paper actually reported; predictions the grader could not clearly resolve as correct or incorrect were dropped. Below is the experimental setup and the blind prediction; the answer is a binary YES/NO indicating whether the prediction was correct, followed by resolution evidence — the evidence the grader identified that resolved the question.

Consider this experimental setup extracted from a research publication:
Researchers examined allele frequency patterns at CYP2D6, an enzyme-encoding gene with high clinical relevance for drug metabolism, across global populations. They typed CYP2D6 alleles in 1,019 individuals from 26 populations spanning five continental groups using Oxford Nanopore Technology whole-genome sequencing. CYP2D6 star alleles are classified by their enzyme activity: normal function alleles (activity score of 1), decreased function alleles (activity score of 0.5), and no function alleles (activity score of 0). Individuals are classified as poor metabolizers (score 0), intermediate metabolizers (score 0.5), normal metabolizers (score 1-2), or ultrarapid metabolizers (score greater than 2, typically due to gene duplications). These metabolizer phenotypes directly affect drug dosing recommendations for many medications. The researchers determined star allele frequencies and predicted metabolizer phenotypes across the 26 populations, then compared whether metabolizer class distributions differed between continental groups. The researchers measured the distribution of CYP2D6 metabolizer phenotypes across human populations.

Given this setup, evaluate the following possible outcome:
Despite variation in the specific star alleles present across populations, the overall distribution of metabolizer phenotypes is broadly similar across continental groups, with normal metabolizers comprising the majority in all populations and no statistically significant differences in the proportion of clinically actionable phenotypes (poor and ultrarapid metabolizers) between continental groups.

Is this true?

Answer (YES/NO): NO